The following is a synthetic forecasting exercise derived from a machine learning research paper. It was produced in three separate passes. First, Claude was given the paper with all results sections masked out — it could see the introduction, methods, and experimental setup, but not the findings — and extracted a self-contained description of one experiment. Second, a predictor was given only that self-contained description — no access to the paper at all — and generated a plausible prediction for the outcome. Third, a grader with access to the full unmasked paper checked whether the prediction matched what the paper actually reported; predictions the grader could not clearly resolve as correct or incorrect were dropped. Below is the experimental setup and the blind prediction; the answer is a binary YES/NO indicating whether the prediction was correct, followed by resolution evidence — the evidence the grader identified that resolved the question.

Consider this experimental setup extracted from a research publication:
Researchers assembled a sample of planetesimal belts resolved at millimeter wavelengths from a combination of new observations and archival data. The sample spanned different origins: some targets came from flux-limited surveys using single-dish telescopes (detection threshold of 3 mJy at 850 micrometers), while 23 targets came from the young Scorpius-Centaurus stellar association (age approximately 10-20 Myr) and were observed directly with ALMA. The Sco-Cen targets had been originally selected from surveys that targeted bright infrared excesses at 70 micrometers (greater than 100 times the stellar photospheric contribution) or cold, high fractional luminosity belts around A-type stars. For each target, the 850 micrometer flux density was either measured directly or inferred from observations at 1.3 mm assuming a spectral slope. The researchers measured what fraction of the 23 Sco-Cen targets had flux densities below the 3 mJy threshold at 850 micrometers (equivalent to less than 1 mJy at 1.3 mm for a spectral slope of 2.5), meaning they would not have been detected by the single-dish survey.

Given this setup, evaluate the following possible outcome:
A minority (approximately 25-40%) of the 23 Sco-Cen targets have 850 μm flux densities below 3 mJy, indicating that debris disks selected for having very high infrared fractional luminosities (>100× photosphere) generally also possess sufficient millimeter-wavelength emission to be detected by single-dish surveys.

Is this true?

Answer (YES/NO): NO